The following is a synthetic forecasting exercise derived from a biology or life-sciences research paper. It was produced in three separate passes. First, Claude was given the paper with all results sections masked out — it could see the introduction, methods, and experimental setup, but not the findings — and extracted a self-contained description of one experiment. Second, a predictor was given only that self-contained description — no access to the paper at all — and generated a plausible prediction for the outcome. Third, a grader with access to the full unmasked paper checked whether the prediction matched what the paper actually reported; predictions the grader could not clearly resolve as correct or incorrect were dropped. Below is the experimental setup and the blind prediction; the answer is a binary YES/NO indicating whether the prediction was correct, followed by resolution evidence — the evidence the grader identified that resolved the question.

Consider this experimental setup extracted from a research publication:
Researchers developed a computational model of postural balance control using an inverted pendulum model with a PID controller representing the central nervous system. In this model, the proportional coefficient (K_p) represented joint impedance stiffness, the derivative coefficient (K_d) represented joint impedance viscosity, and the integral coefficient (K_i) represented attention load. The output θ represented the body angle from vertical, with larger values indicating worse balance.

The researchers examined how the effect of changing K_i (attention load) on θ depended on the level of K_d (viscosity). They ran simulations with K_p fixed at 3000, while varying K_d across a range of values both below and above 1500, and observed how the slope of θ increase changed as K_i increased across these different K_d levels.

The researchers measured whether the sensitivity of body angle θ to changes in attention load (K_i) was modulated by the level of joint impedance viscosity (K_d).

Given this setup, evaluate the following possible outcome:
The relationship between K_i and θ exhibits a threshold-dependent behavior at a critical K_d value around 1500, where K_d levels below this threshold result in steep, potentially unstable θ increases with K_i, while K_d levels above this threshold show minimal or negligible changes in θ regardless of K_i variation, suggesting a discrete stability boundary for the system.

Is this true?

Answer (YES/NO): NO